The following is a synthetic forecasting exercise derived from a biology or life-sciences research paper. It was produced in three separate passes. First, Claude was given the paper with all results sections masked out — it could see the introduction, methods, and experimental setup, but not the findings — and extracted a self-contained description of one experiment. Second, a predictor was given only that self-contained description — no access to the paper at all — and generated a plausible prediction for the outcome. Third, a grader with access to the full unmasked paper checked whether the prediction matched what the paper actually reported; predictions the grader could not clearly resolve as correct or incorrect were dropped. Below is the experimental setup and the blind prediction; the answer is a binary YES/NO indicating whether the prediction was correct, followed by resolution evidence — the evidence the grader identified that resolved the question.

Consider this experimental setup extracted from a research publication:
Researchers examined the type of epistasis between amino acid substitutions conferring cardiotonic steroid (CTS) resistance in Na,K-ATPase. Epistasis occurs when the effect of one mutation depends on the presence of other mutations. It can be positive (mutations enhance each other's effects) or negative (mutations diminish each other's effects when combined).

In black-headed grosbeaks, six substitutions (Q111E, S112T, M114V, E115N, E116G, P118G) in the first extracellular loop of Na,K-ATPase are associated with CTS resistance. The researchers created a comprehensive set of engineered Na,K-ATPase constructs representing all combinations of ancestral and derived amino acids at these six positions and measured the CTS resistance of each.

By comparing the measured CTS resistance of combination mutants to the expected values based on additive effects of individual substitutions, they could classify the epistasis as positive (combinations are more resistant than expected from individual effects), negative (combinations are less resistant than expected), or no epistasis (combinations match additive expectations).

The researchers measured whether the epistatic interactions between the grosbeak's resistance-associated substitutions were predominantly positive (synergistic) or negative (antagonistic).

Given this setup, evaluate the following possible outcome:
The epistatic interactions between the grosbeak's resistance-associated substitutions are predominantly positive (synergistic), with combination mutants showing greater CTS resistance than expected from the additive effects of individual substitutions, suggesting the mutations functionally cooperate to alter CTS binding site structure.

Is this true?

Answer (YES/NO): NO